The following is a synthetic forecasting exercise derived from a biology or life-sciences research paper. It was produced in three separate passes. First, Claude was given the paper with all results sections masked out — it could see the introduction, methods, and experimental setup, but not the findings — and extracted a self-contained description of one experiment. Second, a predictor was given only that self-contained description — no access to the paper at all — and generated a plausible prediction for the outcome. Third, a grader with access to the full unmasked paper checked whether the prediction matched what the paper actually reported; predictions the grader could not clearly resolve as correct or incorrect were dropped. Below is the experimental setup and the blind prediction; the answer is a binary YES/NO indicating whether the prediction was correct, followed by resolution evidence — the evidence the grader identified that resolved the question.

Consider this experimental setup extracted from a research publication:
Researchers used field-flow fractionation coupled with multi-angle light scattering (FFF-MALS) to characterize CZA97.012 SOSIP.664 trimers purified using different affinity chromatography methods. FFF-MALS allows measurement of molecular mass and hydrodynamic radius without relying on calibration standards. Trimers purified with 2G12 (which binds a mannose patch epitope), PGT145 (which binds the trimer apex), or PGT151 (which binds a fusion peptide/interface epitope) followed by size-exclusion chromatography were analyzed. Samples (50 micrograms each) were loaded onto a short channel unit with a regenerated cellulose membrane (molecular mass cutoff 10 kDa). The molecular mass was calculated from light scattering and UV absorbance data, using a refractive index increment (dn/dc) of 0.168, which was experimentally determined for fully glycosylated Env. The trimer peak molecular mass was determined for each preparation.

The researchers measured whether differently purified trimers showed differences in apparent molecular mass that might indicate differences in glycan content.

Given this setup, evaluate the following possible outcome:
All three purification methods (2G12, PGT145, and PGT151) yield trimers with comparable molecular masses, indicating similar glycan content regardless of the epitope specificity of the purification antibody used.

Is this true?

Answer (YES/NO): NO